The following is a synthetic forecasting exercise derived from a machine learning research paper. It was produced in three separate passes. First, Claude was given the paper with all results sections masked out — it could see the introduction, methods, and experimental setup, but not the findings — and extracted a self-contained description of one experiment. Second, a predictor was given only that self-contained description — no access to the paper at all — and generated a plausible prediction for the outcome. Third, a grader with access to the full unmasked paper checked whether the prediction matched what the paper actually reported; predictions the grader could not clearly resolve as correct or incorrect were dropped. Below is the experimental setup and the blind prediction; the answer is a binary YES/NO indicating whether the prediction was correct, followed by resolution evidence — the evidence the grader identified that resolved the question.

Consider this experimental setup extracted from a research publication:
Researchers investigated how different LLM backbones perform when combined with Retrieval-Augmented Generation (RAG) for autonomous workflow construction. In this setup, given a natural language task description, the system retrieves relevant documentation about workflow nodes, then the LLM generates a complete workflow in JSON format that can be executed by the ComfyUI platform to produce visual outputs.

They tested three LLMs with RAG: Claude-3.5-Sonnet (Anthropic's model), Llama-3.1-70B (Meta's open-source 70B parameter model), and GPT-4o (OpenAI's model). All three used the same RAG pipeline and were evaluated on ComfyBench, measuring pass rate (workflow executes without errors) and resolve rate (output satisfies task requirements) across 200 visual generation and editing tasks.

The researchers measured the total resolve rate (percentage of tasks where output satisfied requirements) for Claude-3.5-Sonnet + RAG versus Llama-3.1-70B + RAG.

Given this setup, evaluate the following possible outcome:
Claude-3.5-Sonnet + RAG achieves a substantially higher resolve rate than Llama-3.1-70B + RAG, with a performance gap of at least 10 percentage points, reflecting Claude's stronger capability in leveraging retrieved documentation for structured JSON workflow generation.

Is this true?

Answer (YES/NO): NO